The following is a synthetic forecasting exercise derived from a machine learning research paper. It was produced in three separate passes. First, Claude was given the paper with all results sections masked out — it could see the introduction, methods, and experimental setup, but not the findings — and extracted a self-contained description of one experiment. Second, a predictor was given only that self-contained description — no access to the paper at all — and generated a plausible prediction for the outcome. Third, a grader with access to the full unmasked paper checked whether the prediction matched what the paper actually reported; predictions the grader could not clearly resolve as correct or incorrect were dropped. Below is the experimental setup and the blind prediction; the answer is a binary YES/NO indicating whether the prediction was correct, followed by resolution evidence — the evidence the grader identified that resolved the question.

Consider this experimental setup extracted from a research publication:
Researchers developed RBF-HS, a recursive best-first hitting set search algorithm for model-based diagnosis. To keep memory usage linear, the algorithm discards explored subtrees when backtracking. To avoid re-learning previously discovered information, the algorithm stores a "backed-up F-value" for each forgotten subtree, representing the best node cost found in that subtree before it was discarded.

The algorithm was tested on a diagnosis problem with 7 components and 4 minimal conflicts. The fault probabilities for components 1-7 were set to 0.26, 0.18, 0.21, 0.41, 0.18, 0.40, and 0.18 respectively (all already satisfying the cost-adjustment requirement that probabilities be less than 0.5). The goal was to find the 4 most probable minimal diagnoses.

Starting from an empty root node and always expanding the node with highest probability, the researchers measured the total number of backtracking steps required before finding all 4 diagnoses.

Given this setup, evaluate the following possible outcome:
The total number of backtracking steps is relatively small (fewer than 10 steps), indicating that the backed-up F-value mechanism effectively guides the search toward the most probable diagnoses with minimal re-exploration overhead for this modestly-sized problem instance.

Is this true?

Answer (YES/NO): YES